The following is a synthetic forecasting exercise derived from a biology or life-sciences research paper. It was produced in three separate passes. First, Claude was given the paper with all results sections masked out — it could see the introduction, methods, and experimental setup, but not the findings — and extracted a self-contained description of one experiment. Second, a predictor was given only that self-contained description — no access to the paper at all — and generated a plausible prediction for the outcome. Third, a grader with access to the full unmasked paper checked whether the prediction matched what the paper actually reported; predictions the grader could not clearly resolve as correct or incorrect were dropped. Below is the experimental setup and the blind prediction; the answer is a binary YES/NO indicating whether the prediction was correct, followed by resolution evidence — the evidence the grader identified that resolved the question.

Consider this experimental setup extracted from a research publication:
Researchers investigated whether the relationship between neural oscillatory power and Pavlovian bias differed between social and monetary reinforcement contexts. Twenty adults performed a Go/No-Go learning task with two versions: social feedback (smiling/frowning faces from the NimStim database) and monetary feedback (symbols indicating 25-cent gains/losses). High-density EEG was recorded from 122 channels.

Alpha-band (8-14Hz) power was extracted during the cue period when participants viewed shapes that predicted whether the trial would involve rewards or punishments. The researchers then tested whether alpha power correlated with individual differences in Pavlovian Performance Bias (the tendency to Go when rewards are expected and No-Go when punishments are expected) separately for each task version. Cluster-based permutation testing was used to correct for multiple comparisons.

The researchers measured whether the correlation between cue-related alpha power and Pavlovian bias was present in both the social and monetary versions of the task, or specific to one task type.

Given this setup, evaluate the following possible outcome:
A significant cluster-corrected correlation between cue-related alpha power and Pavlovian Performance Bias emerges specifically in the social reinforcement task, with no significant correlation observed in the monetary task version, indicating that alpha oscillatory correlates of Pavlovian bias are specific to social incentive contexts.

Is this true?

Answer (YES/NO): YES